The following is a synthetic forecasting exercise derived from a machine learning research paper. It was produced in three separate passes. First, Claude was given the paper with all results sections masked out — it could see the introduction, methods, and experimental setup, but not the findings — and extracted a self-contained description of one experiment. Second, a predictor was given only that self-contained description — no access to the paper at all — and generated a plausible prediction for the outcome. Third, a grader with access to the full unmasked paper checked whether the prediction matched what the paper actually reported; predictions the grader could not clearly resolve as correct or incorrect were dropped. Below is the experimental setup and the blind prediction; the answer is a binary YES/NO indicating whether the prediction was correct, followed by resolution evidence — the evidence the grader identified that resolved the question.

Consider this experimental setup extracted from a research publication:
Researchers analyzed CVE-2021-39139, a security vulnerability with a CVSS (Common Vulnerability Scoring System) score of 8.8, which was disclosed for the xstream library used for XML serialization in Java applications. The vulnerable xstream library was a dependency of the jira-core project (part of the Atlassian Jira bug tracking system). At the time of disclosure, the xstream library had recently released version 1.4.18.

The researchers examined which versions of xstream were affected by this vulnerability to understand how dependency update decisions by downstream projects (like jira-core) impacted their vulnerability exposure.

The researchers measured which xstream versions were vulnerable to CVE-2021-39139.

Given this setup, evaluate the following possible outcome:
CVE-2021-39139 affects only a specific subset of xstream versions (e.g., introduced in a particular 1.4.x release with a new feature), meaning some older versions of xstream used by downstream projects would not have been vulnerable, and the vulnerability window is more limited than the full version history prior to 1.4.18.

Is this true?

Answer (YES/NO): NO